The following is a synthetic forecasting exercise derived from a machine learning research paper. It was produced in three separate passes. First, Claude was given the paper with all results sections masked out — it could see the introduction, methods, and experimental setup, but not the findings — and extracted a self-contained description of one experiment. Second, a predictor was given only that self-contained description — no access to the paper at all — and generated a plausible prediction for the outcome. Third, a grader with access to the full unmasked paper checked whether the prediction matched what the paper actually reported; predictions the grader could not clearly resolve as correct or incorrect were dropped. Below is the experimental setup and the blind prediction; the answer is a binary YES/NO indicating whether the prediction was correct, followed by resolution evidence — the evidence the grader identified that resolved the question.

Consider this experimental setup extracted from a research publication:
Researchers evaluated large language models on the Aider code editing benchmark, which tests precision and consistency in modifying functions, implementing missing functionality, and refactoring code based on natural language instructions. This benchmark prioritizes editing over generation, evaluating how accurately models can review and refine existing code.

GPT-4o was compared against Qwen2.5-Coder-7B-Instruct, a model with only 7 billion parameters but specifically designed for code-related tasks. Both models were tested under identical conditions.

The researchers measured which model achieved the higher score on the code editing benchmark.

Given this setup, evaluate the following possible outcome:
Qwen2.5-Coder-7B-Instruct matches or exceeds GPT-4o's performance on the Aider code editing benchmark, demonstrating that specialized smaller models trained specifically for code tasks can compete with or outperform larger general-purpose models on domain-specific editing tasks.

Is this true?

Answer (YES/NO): YES